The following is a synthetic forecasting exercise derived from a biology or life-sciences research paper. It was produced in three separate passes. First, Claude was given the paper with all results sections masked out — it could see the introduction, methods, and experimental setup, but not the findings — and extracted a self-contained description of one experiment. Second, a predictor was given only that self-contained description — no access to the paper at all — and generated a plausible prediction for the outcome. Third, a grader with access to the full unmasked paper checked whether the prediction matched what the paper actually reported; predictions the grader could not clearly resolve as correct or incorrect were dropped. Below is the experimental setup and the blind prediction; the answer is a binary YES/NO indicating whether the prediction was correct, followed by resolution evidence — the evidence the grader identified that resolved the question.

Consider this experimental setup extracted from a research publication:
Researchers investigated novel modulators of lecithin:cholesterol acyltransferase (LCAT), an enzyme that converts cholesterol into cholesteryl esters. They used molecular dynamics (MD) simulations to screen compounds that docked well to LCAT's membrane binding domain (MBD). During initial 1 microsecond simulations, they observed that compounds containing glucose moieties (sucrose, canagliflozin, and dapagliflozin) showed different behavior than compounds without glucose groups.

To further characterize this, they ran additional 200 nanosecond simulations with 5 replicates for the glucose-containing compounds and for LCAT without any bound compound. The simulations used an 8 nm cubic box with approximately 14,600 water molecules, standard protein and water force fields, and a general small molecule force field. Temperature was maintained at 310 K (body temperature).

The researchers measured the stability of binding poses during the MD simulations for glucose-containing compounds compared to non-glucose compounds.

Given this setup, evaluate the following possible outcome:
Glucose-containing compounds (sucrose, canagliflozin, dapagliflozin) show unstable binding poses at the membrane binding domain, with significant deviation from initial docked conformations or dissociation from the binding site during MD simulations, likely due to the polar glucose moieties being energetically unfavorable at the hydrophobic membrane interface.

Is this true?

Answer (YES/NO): NO